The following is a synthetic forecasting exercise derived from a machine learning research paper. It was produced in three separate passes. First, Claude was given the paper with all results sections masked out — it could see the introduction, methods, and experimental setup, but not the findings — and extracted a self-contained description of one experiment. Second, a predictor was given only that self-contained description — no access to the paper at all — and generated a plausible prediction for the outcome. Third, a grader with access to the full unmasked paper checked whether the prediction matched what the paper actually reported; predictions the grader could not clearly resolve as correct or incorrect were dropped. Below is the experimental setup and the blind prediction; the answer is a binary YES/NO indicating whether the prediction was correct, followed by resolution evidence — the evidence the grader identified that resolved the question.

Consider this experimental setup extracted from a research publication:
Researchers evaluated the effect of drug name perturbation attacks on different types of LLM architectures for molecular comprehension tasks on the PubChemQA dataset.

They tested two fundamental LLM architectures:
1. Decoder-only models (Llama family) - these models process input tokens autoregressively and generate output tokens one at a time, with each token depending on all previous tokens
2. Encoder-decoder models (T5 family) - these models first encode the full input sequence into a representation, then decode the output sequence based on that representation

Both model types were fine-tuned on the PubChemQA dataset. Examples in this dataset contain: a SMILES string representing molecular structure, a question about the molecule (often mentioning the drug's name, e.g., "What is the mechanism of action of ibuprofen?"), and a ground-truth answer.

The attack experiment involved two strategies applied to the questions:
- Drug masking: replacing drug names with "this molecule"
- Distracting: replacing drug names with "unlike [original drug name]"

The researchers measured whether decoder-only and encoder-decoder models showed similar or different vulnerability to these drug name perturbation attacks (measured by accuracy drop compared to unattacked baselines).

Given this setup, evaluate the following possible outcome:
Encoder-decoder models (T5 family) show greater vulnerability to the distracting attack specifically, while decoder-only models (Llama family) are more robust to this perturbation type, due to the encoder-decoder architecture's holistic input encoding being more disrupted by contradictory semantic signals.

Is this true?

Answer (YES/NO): NO